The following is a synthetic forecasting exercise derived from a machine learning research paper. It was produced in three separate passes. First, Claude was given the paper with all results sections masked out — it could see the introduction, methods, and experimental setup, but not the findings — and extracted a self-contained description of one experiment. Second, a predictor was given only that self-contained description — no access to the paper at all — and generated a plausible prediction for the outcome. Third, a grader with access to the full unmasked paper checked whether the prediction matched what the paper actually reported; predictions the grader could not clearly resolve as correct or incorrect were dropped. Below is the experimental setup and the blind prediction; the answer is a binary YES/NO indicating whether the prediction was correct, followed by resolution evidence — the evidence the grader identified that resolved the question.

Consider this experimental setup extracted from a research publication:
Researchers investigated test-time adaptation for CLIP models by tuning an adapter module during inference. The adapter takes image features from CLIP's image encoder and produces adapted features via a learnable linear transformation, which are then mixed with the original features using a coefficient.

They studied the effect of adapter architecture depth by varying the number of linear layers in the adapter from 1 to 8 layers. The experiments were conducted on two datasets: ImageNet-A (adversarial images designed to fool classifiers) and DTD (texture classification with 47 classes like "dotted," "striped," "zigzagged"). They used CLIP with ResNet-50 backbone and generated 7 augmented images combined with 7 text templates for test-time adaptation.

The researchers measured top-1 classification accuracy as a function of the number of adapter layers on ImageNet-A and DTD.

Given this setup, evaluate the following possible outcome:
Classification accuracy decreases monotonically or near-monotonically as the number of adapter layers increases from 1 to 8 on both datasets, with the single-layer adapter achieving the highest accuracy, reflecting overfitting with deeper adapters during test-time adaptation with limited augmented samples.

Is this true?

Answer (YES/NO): NO